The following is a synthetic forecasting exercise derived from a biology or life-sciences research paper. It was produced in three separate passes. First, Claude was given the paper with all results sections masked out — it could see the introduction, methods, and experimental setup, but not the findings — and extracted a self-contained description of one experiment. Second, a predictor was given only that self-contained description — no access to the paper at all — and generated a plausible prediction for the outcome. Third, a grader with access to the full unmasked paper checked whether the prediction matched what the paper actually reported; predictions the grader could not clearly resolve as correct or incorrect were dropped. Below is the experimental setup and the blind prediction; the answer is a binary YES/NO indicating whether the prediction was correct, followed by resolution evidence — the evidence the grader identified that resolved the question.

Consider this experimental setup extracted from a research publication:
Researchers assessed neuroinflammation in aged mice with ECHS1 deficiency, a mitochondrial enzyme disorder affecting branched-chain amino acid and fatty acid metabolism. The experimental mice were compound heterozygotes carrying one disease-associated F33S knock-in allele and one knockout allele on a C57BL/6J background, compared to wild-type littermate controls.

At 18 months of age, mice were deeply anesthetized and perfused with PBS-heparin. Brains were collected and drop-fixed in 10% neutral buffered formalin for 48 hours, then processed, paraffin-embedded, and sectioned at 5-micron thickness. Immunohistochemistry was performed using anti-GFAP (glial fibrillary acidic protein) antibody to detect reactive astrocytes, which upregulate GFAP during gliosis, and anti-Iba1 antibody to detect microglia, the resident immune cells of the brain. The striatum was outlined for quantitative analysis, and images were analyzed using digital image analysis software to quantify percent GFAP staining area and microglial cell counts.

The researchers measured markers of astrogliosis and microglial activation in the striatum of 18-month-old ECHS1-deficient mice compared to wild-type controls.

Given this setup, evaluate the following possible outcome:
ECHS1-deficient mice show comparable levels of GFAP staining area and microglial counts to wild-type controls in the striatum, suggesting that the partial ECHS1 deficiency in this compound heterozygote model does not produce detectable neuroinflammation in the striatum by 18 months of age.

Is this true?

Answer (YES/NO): NO